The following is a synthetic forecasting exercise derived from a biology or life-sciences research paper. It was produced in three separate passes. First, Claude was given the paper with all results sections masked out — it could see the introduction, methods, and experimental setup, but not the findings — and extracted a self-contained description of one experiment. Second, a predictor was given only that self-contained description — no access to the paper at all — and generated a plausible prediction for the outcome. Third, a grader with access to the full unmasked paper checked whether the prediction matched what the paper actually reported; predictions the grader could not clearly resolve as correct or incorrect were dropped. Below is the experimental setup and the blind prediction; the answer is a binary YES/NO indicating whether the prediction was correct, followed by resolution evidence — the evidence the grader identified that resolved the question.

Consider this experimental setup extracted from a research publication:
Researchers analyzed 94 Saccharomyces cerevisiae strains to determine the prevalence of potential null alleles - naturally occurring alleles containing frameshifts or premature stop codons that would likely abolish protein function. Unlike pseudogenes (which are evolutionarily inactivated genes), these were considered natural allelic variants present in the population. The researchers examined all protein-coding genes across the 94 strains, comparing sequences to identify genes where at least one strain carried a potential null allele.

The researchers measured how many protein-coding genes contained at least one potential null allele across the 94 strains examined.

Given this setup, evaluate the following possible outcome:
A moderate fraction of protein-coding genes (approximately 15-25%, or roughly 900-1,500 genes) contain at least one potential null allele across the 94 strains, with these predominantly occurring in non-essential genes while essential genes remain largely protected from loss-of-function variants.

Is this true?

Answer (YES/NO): NO